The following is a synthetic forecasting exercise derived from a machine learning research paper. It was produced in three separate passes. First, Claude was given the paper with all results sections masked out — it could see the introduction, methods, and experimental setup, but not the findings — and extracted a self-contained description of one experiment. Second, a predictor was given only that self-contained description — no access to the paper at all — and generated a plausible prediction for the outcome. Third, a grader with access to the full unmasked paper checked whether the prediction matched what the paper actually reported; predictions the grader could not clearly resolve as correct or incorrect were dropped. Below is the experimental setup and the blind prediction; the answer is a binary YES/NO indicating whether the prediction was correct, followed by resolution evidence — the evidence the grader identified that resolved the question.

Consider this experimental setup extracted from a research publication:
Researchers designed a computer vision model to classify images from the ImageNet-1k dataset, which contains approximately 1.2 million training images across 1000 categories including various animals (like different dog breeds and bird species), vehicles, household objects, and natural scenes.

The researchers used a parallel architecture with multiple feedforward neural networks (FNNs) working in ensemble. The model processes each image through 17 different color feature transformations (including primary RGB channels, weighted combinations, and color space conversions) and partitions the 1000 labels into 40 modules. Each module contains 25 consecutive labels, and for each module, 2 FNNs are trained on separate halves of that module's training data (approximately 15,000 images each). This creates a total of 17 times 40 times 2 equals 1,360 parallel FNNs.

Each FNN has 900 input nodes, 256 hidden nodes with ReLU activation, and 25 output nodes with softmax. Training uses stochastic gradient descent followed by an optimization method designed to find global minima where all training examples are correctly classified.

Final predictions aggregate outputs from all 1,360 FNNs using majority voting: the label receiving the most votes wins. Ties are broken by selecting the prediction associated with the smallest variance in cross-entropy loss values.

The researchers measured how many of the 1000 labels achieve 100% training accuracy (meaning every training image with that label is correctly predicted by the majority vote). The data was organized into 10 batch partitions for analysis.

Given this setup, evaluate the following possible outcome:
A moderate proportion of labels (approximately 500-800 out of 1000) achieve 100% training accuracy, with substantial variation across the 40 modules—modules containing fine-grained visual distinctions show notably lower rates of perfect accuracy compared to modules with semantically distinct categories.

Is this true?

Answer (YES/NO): NO